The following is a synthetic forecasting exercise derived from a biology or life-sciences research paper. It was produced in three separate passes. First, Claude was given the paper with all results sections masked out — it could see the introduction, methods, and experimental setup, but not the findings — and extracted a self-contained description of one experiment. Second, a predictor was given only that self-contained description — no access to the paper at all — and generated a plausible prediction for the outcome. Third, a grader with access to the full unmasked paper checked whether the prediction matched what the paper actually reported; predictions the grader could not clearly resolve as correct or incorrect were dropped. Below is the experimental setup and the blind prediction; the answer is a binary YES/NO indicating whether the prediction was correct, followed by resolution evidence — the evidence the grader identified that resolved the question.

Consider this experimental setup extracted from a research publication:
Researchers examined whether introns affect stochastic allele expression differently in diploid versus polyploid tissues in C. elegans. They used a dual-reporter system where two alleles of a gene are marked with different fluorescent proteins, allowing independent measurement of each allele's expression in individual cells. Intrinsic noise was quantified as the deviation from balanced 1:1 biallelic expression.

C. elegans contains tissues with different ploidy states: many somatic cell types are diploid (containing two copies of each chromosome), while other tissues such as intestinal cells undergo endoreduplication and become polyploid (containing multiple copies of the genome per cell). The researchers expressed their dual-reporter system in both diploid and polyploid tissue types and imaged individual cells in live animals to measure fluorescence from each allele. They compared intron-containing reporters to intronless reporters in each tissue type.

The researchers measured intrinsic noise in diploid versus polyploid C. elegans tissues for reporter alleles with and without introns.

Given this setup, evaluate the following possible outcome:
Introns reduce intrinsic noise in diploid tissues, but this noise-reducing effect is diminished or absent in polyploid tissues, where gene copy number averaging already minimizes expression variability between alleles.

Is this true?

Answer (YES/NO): NO